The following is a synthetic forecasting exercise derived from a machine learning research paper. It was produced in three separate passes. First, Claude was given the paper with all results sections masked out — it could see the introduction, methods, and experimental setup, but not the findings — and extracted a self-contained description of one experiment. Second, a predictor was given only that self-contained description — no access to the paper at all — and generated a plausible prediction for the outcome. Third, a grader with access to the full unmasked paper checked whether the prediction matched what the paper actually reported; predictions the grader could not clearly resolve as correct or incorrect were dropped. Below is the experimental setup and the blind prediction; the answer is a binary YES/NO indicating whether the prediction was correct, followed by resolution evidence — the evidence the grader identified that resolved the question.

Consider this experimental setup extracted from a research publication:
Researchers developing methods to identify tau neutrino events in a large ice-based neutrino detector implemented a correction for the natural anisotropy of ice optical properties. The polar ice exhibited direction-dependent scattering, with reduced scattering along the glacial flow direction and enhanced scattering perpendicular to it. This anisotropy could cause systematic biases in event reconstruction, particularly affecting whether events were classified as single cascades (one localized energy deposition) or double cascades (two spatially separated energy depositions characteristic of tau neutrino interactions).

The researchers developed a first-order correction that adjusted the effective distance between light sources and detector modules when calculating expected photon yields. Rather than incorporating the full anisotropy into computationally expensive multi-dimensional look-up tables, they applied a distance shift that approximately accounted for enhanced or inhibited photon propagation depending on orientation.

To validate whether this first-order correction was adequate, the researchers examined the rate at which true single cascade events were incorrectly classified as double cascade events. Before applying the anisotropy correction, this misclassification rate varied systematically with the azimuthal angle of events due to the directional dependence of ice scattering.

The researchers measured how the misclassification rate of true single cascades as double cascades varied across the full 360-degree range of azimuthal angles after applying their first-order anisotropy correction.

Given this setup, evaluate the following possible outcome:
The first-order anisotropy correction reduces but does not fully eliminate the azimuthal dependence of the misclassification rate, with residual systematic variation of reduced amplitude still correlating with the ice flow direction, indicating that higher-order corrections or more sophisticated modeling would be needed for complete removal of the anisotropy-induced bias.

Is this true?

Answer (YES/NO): NO